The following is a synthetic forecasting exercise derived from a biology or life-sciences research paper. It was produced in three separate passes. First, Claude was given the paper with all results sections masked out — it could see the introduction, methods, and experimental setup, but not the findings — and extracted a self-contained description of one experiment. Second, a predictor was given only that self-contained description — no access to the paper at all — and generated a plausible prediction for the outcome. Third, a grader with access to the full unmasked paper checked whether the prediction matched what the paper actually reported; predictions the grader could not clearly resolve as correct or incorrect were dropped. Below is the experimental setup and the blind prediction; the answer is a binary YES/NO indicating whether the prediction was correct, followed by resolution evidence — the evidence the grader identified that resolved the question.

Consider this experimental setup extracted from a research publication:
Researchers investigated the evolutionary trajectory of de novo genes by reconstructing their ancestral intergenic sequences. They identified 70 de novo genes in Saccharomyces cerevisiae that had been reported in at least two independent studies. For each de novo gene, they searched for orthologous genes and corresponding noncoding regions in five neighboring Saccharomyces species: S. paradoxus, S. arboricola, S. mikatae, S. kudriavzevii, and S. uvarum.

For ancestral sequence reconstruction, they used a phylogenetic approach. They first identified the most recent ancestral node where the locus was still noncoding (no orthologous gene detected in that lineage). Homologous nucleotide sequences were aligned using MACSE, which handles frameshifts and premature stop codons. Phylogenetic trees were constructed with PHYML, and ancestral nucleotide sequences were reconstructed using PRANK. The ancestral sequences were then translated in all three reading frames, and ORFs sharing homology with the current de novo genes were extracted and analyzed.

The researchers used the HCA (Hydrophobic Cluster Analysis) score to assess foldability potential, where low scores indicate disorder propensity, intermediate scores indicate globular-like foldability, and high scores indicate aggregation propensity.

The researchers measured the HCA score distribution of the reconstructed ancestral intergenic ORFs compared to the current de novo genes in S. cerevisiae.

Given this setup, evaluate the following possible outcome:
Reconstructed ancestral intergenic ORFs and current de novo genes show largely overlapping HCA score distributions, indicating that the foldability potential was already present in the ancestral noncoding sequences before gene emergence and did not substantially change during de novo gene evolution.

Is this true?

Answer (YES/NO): NO